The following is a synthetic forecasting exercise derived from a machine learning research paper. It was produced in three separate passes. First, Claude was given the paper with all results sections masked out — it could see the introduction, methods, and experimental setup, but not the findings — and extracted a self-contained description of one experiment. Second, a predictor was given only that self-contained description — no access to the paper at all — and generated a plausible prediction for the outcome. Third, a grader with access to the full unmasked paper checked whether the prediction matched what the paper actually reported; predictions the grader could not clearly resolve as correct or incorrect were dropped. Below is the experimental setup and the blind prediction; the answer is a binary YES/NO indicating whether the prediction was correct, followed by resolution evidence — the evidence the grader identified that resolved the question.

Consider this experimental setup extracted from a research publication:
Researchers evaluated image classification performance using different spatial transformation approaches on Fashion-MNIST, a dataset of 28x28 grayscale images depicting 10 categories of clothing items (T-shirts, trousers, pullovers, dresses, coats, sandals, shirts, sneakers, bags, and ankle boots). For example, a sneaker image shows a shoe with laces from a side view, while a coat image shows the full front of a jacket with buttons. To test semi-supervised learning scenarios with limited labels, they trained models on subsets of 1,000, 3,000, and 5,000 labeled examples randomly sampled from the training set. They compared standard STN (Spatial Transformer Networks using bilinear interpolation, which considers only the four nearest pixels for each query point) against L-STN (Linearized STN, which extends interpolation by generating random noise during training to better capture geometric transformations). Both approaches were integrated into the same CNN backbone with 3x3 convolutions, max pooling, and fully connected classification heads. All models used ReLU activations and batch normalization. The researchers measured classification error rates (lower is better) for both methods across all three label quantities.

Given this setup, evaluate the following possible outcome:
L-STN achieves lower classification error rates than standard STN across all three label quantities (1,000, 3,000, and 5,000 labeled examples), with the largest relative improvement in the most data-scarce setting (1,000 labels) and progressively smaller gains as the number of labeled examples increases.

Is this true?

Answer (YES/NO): NO